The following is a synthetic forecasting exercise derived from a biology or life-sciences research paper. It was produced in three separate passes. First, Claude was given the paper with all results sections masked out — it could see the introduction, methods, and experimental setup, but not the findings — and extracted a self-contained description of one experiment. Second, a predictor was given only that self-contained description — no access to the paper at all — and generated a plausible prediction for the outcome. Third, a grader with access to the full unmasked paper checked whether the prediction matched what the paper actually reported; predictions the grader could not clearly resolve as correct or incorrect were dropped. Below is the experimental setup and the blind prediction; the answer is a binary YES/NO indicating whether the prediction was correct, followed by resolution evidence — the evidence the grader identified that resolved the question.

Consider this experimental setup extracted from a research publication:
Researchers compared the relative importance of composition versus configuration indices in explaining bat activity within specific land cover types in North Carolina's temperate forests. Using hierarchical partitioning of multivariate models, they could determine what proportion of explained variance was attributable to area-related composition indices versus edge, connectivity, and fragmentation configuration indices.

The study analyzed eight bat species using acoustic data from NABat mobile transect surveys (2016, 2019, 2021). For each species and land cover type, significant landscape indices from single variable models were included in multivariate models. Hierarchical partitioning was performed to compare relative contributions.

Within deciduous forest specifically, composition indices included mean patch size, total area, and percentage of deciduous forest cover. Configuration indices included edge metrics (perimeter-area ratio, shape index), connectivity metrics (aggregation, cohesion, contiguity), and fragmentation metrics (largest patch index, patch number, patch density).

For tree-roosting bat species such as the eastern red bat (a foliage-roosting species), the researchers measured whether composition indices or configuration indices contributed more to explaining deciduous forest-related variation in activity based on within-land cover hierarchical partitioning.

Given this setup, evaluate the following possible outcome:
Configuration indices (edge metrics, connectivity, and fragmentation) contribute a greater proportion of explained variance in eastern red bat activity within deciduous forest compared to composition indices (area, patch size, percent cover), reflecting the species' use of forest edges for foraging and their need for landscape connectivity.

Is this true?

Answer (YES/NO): YES